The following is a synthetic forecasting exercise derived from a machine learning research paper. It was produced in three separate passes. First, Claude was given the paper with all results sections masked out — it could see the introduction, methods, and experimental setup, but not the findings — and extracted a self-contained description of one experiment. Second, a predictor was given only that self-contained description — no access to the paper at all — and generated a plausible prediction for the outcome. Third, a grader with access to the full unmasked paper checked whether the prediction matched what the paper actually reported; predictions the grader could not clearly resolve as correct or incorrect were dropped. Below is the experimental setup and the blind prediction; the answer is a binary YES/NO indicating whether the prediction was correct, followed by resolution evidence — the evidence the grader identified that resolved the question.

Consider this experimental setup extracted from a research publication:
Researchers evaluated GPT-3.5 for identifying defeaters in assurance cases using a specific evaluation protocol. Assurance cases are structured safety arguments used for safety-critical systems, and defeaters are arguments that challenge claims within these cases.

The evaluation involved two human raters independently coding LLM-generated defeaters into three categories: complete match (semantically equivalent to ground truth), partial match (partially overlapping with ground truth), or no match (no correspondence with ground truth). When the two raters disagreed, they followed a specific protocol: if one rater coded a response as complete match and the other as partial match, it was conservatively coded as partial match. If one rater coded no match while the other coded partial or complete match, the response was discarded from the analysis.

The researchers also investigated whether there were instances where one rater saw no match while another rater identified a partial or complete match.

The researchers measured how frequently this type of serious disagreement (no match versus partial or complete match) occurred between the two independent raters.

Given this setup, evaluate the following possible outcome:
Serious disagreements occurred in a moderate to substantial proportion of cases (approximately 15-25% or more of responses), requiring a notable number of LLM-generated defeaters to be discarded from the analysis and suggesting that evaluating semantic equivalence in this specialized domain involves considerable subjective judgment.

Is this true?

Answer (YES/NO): NO